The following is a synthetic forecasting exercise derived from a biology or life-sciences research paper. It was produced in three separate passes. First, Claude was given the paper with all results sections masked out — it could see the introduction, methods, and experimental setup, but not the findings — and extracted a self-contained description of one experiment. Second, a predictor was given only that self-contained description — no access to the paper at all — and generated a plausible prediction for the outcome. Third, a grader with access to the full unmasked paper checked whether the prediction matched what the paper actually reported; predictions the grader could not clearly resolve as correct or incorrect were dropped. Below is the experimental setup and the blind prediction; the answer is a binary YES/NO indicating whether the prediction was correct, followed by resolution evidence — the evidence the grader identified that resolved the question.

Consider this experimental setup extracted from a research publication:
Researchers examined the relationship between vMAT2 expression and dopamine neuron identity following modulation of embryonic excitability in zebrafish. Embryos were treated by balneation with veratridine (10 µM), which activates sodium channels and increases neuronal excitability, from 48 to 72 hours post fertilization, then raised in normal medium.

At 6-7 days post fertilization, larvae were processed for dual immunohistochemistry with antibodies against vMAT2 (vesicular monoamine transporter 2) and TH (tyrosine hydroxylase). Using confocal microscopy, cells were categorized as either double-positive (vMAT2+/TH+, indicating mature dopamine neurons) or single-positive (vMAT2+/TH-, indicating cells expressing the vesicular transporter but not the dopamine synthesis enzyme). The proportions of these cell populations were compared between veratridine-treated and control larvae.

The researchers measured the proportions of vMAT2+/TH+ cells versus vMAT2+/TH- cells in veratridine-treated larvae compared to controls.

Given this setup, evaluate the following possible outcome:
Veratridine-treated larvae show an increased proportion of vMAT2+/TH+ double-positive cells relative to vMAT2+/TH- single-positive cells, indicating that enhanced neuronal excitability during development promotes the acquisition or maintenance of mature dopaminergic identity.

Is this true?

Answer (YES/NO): YES